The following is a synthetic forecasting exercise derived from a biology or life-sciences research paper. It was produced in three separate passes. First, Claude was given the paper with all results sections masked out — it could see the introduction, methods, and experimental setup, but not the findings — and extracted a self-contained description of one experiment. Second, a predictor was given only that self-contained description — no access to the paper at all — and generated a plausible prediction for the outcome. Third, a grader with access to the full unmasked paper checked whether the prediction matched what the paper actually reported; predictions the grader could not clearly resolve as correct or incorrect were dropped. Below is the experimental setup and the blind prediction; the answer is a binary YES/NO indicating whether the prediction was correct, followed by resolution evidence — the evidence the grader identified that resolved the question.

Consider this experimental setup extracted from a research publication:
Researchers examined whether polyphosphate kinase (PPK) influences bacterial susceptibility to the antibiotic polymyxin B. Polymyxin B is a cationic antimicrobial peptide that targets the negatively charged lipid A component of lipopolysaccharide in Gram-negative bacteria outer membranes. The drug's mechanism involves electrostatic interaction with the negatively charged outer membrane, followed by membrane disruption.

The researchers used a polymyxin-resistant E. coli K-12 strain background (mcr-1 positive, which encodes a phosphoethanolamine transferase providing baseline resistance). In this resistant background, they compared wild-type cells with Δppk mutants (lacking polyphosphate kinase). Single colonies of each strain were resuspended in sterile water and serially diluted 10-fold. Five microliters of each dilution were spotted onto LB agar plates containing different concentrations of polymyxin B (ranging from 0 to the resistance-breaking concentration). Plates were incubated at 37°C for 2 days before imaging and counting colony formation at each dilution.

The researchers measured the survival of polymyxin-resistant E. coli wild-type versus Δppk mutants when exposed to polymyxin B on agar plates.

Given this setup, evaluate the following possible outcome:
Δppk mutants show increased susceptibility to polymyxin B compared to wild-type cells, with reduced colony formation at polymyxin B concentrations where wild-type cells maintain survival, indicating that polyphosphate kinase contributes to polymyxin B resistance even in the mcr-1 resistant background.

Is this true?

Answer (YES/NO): YES